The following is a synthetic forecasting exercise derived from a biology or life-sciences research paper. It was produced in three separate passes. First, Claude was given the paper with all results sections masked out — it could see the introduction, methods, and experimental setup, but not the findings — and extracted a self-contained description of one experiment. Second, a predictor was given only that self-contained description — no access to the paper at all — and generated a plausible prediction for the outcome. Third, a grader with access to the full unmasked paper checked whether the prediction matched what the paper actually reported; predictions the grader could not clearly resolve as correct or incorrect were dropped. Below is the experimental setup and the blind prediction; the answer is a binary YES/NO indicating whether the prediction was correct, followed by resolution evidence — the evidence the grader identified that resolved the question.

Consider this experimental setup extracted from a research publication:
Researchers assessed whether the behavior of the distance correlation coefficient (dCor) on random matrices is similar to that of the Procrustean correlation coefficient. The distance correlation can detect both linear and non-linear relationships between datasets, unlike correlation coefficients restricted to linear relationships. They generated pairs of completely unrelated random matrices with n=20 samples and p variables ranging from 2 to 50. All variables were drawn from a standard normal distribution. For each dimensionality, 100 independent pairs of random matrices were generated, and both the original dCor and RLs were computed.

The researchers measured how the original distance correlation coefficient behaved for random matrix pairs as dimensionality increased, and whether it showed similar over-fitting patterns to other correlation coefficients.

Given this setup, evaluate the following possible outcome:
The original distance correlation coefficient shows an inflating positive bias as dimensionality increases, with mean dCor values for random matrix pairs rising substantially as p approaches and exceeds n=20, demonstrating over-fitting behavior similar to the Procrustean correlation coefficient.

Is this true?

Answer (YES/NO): YES